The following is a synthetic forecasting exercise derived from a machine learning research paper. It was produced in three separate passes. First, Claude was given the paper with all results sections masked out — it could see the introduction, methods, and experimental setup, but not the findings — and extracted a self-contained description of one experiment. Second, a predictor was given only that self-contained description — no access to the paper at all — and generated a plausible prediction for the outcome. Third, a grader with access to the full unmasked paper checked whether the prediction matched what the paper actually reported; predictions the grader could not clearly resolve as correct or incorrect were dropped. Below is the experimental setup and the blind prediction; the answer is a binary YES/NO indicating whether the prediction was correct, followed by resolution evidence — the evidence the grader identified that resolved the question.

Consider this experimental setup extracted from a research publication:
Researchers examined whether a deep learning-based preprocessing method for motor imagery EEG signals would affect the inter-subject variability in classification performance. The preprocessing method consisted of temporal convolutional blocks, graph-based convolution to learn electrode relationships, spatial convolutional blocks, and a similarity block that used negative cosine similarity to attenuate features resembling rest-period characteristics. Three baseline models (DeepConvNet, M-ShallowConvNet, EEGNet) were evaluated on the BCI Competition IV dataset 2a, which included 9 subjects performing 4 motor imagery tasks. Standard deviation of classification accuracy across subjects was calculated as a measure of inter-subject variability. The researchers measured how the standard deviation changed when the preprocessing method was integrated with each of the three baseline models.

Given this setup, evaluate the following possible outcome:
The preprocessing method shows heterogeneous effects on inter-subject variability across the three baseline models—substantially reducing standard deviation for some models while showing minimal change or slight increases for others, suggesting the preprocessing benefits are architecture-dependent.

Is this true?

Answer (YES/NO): NO